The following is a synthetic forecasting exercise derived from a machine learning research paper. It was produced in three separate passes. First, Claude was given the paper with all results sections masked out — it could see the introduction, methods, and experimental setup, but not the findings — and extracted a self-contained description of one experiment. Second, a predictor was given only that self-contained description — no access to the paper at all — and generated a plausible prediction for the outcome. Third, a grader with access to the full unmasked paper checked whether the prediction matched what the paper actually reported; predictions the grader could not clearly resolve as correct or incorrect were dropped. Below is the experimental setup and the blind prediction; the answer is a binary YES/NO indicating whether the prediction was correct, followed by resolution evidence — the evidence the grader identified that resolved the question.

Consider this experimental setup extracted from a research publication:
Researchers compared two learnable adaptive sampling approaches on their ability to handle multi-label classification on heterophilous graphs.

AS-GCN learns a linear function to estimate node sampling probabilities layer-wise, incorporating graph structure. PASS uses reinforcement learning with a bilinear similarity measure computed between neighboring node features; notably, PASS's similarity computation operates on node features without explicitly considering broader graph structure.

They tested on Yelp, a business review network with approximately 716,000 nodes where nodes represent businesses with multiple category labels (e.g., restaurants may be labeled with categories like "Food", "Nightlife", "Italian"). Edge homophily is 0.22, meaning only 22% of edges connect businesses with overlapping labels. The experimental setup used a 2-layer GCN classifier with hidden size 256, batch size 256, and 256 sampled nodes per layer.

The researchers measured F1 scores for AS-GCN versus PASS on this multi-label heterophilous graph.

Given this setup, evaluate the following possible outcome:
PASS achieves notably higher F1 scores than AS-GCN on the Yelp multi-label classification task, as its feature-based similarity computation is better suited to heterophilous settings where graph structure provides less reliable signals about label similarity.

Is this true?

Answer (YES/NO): NO